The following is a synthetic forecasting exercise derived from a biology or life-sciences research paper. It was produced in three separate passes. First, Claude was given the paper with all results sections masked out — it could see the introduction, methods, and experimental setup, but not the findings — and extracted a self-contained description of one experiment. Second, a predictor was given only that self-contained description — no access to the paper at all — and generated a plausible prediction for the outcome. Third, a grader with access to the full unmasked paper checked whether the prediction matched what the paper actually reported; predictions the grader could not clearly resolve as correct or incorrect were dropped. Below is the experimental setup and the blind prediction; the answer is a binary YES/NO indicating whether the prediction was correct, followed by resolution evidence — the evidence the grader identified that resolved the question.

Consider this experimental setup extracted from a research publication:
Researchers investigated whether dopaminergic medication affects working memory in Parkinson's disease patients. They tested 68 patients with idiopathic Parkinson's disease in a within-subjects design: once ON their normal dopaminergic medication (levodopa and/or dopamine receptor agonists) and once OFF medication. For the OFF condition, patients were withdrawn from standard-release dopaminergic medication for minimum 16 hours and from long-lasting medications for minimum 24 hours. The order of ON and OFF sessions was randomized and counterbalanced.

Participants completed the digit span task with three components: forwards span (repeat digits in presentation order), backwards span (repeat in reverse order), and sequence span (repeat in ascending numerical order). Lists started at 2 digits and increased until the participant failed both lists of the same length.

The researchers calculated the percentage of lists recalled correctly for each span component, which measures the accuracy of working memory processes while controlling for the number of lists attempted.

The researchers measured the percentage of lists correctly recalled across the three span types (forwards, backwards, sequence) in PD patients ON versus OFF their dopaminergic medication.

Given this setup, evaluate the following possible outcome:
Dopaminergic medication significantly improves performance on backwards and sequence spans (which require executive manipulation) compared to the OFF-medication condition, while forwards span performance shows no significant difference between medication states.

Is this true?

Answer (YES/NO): NO